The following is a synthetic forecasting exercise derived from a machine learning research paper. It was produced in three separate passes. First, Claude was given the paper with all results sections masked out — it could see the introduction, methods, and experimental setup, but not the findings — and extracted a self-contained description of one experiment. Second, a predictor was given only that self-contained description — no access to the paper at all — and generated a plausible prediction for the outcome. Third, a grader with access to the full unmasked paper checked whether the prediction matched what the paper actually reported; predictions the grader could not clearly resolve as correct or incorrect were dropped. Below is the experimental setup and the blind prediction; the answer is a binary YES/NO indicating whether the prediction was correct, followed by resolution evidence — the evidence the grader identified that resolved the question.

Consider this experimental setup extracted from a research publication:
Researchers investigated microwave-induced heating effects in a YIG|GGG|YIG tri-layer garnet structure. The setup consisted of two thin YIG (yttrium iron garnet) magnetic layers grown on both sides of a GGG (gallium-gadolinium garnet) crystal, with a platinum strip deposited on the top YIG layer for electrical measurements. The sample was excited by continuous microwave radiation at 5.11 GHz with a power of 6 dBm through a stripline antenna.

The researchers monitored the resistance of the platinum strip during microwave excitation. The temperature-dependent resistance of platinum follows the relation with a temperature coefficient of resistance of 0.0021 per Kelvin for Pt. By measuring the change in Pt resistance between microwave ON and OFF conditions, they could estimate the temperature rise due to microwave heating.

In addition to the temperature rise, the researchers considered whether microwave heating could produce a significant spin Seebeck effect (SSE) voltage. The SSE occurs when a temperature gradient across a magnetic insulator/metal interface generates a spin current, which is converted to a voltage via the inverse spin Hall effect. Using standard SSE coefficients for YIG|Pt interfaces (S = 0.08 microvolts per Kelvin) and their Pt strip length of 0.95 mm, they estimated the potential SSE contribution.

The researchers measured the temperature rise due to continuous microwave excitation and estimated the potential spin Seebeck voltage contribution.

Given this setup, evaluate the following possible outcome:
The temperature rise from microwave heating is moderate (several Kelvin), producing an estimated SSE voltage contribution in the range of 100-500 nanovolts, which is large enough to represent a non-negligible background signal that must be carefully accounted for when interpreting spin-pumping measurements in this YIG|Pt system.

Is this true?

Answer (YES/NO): NO